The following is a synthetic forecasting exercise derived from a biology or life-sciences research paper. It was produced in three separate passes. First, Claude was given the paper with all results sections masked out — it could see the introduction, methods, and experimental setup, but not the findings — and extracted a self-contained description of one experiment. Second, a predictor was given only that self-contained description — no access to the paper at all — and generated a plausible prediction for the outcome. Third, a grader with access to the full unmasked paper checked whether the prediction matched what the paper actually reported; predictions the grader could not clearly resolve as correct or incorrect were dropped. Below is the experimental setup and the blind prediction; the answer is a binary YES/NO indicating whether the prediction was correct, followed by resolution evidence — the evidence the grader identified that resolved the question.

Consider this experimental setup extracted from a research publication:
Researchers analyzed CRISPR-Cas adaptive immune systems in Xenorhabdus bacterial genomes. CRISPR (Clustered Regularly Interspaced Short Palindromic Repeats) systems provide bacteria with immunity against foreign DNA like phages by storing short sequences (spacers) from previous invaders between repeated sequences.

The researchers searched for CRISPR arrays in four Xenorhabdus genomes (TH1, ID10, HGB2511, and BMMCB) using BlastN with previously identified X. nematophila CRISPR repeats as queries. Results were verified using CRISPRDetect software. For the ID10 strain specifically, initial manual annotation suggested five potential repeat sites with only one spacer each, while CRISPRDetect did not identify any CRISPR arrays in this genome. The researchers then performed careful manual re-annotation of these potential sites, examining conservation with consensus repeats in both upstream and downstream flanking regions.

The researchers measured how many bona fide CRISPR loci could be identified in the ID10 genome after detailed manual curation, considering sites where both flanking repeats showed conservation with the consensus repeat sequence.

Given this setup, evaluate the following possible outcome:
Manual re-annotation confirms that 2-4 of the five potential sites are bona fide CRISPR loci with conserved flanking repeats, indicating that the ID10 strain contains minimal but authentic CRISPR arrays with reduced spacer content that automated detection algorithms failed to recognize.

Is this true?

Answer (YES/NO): YES